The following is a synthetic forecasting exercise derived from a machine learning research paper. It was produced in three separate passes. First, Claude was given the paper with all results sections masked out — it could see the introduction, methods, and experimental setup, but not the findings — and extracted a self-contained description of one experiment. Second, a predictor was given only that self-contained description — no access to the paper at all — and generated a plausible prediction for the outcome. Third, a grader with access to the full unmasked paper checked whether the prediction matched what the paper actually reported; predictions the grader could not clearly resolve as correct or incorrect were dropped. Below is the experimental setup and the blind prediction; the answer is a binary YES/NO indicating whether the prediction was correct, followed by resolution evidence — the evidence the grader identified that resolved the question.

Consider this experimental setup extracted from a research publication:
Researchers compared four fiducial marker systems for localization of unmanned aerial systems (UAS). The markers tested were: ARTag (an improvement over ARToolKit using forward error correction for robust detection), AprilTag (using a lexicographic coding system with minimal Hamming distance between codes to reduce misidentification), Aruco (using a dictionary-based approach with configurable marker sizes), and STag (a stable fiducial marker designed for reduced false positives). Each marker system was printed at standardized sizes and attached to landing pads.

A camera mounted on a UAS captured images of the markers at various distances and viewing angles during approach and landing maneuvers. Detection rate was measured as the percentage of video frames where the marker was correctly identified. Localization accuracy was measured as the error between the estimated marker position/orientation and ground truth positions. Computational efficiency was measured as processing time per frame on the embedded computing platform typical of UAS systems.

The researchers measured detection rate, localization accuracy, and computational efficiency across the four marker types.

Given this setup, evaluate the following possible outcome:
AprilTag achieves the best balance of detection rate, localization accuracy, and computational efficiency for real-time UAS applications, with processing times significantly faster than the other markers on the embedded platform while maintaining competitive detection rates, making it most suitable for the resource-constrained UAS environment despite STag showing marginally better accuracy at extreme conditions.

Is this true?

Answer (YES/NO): NO